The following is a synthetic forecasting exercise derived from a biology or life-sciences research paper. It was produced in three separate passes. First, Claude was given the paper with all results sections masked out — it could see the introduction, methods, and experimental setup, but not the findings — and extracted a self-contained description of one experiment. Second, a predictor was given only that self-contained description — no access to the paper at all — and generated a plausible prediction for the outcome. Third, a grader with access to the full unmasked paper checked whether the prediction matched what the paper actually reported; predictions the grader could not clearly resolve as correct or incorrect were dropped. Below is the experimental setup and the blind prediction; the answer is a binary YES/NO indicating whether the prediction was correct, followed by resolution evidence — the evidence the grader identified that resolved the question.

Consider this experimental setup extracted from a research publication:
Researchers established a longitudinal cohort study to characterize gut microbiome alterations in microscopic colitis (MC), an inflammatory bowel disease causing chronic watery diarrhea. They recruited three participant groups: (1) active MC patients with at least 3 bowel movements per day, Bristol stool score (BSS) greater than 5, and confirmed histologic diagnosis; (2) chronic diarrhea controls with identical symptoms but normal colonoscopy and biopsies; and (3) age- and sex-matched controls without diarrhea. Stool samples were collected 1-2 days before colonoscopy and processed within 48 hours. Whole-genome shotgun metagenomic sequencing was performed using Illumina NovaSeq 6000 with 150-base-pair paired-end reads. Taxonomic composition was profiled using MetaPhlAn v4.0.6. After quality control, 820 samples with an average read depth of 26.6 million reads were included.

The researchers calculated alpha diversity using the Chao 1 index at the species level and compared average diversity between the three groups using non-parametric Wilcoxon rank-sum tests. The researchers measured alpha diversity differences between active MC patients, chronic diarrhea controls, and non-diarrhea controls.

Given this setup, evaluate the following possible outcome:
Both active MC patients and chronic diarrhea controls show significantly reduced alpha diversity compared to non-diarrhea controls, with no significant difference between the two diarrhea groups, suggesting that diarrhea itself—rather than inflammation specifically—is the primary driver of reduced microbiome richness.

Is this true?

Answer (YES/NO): YES